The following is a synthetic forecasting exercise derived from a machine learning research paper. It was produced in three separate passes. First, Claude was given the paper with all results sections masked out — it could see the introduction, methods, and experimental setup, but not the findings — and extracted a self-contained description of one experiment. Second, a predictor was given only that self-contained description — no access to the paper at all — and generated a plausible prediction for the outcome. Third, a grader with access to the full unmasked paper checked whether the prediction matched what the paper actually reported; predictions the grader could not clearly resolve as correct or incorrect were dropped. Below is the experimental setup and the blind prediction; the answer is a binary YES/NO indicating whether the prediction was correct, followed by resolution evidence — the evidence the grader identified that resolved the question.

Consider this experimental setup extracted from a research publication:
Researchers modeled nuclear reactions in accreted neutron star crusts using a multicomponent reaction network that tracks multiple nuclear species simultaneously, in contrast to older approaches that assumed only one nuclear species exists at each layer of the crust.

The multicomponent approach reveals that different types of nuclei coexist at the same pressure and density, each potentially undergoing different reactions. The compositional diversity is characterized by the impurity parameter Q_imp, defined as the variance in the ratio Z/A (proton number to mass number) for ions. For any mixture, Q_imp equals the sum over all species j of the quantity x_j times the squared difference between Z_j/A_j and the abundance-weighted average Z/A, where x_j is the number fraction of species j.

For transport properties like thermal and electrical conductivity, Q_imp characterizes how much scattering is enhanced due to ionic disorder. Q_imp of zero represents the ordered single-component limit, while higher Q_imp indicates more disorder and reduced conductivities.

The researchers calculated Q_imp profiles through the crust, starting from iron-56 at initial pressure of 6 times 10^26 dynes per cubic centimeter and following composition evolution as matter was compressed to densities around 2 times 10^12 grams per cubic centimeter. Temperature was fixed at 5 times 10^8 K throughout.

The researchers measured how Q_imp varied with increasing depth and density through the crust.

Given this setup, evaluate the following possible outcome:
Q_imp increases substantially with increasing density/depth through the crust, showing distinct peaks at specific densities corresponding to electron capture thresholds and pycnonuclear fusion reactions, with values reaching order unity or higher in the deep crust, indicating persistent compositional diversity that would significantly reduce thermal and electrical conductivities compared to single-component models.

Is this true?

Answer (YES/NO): NO